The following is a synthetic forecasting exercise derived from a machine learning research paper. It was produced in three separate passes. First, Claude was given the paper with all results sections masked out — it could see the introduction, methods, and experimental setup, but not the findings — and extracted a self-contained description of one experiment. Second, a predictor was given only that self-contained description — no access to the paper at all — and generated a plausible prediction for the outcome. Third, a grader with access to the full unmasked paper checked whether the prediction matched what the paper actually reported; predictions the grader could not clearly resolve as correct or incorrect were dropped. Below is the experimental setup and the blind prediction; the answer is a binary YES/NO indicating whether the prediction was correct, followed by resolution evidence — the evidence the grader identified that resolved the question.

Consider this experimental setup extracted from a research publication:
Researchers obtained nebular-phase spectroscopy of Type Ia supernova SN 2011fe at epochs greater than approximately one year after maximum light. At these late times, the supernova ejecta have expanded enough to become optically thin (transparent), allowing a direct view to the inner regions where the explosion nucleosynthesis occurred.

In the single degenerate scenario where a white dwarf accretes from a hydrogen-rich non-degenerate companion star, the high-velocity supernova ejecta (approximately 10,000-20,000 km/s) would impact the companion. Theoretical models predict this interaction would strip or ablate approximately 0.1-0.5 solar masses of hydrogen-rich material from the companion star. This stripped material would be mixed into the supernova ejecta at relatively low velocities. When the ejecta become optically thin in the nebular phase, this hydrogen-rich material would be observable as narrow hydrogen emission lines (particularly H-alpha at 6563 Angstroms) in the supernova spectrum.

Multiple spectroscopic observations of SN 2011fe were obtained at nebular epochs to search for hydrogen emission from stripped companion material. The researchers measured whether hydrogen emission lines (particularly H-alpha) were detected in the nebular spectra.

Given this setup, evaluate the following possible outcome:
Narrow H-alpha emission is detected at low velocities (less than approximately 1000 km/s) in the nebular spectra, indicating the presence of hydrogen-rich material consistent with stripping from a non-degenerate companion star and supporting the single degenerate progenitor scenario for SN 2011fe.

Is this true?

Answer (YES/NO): NO